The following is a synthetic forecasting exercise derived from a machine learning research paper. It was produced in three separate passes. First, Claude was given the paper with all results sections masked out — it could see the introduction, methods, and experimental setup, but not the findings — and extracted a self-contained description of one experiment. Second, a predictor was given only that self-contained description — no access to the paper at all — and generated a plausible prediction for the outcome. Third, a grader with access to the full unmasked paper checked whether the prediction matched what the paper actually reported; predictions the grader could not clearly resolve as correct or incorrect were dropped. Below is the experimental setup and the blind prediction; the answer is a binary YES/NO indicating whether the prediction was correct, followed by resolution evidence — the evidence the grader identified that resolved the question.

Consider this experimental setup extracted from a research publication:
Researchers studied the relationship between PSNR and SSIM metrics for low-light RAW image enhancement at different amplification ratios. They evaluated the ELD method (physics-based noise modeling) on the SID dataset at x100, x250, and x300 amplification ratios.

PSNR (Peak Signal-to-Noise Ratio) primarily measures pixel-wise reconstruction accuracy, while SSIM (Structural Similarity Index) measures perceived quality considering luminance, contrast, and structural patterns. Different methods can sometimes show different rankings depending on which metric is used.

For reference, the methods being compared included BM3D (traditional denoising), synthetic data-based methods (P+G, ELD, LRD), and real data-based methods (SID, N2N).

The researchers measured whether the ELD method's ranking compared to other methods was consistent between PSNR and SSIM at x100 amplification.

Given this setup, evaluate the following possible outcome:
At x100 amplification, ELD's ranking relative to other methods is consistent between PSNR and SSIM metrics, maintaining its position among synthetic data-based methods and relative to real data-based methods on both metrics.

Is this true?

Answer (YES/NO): YES